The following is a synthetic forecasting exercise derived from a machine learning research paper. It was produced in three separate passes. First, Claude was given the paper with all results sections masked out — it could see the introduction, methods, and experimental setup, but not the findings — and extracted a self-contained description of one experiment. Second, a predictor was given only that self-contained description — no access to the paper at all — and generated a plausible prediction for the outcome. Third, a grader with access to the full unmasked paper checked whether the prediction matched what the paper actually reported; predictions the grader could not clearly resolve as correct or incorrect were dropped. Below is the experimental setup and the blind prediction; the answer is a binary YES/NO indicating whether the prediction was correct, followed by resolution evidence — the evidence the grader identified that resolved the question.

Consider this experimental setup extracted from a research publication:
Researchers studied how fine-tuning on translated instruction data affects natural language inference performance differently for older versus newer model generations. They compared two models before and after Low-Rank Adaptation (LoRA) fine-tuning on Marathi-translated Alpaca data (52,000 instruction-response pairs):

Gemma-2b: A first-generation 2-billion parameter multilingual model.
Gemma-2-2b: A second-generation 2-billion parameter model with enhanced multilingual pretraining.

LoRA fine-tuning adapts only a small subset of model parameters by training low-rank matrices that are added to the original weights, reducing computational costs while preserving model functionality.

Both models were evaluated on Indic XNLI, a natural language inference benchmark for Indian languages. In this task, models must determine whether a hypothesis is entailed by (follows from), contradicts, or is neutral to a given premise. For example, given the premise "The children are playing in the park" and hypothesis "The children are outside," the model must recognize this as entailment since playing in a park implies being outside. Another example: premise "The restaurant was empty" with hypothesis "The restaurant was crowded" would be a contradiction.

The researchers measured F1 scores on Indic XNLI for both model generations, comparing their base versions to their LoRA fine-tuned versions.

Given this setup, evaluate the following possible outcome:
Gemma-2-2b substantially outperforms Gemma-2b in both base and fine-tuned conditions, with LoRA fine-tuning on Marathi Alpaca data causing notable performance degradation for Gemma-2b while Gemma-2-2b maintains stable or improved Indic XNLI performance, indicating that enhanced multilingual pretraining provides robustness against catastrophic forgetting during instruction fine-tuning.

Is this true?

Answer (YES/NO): NO